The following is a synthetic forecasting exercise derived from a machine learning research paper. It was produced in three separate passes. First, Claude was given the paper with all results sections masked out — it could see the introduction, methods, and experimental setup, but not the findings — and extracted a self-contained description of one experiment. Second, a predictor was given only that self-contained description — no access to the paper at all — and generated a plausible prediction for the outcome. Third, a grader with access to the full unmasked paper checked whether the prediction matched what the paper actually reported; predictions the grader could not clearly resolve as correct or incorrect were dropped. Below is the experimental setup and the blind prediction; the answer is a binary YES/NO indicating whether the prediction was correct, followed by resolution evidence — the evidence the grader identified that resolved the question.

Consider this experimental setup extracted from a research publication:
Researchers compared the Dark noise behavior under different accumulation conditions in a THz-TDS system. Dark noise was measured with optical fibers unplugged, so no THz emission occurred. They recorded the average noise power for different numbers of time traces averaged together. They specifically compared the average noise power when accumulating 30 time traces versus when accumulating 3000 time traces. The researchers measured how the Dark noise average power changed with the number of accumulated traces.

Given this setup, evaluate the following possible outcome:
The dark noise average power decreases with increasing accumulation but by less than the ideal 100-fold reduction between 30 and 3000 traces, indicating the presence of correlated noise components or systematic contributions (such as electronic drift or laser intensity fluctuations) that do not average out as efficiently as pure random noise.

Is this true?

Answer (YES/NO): NO